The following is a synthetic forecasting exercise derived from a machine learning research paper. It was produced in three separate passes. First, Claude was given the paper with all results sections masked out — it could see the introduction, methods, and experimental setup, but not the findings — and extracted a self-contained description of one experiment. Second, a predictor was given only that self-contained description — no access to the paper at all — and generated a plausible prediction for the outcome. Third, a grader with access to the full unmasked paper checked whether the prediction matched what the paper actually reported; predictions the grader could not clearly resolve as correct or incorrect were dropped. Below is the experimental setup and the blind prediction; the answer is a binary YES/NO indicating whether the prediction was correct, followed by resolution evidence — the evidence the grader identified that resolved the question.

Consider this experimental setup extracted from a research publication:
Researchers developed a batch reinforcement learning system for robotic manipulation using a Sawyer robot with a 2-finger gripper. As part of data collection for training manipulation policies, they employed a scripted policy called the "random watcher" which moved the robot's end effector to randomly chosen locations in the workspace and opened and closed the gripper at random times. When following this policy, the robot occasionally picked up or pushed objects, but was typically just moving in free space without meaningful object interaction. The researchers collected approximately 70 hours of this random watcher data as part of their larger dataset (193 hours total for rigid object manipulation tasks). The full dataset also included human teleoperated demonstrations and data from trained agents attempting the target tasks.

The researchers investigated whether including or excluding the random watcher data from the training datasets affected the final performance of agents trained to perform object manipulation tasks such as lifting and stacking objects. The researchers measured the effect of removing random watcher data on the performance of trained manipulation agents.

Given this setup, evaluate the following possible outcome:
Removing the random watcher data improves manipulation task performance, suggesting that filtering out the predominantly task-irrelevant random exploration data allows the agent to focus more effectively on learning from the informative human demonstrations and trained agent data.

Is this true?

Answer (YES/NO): NO